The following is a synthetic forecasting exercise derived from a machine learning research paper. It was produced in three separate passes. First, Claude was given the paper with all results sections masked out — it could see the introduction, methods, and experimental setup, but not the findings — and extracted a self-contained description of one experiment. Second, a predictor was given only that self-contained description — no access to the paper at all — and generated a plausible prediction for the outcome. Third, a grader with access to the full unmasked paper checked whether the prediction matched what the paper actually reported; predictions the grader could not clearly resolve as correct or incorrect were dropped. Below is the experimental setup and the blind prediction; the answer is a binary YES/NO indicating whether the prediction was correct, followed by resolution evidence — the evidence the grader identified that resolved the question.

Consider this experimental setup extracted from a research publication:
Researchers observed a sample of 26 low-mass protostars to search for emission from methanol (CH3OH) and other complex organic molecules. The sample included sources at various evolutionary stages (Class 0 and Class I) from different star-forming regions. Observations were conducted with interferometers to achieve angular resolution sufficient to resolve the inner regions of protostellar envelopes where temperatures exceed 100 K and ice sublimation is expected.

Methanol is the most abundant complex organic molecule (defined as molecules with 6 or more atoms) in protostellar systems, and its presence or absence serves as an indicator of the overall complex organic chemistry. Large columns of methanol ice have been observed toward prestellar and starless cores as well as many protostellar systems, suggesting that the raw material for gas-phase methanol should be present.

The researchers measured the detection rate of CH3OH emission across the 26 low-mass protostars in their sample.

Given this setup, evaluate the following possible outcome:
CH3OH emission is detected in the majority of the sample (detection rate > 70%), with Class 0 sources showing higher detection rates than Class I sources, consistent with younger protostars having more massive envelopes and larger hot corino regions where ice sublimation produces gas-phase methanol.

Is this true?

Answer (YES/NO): NO